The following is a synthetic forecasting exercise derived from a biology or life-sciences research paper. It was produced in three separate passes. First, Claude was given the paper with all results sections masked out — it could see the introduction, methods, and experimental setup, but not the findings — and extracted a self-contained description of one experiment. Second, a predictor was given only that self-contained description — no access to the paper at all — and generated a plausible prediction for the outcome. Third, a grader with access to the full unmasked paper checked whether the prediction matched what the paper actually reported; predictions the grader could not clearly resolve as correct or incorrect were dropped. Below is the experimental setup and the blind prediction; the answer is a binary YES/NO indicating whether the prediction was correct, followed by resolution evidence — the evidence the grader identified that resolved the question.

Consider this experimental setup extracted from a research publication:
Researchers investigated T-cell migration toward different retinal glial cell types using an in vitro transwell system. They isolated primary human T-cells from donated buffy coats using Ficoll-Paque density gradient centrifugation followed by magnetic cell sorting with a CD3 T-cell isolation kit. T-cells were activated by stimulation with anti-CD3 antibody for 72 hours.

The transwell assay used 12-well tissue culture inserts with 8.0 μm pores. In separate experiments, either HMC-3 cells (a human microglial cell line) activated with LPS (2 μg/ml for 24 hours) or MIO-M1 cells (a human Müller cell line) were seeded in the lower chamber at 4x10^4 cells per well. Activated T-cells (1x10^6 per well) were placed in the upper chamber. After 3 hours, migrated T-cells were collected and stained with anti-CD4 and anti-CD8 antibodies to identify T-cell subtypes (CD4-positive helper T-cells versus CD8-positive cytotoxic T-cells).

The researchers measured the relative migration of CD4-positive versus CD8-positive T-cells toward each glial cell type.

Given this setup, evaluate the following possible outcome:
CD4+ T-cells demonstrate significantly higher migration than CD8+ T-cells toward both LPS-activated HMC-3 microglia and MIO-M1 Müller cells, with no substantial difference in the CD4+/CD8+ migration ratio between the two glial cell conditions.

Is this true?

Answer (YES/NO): NO